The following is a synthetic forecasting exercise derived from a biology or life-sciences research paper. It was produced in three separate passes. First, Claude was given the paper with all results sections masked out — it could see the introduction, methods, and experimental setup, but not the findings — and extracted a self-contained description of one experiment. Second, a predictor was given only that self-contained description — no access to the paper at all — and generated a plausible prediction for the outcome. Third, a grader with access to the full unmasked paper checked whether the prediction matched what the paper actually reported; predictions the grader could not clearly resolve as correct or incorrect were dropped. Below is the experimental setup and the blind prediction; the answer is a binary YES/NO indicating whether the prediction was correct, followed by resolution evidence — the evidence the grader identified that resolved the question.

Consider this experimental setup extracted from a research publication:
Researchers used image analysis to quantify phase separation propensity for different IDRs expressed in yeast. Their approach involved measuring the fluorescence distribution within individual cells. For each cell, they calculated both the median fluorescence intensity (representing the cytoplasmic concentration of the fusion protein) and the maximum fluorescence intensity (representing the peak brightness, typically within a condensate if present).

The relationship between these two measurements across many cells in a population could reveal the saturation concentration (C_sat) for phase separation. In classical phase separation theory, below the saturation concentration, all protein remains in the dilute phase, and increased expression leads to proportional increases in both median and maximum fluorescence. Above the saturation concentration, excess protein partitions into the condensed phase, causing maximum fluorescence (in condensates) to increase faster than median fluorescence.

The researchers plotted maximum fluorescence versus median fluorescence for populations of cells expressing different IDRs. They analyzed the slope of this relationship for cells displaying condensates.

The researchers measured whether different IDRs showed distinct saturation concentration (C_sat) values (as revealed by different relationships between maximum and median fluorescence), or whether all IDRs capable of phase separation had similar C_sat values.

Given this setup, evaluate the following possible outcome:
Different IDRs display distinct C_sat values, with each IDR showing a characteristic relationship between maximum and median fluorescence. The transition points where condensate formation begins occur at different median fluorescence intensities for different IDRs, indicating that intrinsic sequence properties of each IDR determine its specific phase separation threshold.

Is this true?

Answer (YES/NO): YES